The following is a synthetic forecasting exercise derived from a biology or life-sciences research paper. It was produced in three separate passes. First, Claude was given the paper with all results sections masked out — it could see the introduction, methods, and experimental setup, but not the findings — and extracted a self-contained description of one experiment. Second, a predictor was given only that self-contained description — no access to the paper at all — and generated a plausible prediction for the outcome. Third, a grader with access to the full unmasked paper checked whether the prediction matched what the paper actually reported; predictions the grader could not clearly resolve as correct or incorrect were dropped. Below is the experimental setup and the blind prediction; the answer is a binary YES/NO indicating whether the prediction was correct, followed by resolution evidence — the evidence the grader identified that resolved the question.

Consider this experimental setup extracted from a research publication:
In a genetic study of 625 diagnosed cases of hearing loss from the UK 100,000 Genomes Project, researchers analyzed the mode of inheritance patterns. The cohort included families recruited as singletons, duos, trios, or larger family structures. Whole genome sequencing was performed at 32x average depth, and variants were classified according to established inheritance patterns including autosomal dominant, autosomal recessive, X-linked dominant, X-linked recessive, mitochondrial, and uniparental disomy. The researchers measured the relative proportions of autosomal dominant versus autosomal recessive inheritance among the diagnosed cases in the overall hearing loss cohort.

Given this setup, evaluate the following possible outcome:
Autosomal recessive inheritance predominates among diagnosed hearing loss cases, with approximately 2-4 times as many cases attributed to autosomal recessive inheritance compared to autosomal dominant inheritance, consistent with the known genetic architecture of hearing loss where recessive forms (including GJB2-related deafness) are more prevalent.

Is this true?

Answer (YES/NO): NO